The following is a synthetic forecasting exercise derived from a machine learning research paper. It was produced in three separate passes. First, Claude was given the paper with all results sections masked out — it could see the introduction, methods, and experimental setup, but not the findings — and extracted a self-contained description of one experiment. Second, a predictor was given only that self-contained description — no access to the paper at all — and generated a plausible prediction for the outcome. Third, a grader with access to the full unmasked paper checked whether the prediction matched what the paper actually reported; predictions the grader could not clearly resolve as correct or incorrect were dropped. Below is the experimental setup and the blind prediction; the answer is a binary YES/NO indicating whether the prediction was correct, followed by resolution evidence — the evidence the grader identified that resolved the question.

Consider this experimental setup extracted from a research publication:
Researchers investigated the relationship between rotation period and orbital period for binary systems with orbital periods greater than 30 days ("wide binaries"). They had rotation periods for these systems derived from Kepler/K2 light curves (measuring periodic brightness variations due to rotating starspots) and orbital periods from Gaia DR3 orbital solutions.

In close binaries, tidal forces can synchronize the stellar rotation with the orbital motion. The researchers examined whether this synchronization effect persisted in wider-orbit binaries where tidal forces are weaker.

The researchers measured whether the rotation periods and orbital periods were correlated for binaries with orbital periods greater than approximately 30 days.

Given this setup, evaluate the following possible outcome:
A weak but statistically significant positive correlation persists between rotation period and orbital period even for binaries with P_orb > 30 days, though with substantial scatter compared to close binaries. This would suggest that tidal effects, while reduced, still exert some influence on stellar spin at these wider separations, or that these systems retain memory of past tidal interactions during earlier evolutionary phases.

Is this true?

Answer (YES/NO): NO